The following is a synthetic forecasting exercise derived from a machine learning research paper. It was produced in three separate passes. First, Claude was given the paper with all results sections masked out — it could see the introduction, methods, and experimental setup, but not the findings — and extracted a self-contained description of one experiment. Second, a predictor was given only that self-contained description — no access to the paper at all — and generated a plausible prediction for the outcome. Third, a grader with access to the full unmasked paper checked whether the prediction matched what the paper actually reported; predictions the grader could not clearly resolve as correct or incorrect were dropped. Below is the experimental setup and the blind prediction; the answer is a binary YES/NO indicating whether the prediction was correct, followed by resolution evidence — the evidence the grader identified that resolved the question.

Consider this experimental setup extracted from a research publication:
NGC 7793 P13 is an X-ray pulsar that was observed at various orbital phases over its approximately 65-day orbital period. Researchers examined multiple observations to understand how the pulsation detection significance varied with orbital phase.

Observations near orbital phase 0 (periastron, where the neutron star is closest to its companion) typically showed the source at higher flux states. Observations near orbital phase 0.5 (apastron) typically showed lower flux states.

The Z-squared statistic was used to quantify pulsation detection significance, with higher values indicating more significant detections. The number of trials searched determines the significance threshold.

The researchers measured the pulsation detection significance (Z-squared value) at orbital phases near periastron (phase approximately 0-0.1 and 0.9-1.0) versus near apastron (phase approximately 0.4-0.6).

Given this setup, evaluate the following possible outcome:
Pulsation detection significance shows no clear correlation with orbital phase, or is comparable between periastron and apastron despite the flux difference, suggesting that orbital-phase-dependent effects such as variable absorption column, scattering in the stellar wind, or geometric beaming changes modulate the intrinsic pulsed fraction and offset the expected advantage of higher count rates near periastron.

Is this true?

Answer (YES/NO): YES